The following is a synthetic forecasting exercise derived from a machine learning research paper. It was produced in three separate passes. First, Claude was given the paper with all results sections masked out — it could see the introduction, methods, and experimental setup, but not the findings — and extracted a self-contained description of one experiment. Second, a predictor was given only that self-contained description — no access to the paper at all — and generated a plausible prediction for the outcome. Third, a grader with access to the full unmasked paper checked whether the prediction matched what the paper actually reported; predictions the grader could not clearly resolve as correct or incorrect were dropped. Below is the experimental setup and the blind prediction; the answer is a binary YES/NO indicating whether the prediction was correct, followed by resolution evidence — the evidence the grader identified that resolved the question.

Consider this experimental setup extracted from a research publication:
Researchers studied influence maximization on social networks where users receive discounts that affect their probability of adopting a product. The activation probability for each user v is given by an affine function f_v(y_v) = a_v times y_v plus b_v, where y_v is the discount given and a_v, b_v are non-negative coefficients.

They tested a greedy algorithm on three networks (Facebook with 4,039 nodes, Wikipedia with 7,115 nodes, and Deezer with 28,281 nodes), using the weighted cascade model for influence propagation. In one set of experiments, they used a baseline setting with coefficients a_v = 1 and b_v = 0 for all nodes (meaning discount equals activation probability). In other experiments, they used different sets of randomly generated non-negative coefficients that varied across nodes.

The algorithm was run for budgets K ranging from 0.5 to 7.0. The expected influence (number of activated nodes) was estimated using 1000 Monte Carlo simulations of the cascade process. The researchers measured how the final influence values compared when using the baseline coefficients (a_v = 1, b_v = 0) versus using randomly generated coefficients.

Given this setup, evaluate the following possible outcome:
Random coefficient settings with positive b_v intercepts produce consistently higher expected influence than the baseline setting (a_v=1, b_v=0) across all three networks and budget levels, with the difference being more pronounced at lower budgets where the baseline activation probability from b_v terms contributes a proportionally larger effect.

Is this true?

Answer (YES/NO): NO